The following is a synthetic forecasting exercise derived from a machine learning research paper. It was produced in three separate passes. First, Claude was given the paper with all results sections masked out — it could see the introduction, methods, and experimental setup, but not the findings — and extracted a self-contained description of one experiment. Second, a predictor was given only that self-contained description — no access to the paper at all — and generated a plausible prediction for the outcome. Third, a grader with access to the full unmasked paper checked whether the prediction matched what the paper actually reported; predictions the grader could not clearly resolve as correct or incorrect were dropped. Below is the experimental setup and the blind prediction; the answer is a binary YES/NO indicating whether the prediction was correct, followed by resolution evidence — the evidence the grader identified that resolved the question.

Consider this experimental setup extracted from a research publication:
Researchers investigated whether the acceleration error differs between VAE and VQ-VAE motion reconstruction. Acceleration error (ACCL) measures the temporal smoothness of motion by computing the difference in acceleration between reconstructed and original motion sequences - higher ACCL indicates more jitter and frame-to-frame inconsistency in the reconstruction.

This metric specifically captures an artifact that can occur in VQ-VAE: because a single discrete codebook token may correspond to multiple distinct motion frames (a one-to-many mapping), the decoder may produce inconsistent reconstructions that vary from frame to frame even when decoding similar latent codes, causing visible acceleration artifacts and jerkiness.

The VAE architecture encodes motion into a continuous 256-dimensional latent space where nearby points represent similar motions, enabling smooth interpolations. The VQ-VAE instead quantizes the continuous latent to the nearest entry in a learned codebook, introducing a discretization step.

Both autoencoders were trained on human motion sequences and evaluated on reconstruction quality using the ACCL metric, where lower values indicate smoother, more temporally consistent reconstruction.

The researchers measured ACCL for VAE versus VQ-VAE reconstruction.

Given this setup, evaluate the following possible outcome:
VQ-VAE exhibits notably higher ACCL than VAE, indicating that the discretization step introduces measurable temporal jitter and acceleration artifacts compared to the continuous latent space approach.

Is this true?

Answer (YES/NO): YES